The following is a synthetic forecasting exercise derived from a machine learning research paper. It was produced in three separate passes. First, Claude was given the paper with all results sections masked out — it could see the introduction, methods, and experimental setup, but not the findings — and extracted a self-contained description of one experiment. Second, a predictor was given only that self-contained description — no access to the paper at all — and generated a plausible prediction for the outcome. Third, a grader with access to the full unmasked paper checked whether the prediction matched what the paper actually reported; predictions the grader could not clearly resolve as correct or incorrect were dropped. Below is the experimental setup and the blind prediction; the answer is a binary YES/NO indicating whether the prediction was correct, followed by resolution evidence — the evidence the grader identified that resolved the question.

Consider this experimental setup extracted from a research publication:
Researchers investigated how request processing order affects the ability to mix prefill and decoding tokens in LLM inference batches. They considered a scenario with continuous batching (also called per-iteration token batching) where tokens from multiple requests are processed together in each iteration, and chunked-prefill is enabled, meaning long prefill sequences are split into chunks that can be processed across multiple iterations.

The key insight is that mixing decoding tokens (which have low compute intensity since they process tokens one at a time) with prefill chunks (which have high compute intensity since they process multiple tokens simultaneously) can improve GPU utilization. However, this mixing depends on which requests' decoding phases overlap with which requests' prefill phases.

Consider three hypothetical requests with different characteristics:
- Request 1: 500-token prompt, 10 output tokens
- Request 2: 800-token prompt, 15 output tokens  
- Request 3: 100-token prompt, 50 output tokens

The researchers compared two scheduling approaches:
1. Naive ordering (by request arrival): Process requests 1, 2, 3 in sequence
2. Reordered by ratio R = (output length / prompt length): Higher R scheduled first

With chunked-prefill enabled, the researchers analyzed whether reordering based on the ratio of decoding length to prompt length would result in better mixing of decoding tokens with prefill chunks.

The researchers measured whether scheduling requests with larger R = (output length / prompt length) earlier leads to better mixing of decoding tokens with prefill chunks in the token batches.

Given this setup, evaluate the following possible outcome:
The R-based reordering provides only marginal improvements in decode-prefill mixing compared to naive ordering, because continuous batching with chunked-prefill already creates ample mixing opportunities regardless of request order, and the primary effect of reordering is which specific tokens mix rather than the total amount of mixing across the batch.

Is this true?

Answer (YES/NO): NO